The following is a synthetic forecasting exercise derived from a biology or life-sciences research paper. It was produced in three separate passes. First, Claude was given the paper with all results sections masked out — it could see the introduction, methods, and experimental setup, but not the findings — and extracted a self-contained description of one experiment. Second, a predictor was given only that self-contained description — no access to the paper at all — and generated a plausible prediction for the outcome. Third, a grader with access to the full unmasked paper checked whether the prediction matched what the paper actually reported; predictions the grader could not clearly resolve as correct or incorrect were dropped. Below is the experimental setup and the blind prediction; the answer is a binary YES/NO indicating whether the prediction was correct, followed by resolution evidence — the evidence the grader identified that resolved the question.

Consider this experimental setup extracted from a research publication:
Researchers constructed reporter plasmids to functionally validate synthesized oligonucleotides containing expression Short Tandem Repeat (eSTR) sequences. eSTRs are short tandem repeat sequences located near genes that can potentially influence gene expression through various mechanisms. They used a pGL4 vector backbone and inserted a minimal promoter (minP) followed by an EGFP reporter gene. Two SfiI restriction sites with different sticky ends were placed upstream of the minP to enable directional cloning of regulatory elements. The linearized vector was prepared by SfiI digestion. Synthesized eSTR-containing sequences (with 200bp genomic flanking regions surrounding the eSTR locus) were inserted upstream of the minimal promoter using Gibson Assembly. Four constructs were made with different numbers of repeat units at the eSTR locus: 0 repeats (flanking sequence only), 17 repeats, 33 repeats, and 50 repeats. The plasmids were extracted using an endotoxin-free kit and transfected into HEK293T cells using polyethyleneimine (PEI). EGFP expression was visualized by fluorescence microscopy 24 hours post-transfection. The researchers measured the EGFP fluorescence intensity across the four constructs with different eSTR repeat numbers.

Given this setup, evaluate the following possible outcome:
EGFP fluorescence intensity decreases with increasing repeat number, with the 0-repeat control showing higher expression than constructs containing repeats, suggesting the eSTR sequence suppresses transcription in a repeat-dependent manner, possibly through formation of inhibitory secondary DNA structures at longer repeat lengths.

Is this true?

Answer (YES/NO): NO